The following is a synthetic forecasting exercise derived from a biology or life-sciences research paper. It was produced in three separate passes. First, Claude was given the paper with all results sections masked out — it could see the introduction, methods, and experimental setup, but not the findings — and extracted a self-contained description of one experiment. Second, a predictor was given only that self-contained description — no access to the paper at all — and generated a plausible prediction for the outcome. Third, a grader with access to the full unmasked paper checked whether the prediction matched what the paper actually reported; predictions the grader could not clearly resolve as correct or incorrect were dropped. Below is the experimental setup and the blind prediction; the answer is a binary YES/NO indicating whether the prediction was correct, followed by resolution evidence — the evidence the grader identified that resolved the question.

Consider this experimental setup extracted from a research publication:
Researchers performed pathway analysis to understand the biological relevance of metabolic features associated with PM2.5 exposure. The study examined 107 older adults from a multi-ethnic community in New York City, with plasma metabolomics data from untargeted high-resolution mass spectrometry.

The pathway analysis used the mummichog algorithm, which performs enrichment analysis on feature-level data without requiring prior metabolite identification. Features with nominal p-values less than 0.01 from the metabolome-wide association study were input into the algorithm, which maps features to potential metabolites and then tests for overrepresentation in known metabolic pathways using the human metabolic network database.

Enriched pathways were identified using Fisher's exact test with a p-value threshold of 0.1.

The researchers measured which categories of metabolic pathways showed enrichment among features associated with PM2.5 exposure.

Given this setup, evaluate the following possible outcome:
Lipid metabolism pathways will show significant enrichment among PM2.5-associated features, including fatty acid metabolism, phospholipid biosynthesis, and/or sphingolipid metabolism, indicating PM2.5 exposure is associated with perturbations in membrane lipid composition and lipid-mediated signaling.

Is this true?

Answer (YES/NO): YES